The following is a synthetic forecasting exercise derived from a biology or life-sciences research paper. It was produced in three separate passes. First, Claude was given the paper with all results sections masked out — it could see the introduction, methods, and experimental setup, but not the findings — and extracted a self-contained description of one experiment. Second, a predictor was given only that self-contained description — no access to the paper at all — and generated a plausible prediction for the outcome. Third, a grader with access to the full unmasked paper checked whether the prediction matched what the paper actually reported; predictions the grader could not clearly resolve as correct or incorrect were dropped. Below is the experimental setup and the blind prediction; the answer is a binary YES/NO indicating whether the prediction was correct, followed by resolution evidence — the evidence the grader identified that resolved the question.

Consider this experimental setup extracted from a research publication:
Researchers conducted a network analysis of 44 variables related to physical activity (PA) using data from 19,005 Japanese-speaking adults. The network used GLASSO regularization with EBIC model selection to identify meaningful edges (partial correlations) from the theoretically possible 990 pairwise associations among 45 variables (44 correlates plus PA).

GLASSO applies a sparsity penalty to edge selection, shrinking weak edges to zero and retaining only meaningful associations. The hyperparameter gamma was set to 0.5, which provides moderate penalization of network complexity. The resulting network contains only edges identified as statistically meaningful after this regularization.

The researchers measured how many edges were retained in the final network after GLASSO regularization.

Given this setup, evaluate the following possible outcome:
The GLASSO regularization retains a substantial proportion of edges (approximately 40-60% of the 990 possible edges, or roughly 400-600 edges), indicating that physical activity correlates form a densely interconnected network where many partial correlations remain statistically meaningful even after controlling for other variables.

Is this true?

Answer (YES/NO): NO